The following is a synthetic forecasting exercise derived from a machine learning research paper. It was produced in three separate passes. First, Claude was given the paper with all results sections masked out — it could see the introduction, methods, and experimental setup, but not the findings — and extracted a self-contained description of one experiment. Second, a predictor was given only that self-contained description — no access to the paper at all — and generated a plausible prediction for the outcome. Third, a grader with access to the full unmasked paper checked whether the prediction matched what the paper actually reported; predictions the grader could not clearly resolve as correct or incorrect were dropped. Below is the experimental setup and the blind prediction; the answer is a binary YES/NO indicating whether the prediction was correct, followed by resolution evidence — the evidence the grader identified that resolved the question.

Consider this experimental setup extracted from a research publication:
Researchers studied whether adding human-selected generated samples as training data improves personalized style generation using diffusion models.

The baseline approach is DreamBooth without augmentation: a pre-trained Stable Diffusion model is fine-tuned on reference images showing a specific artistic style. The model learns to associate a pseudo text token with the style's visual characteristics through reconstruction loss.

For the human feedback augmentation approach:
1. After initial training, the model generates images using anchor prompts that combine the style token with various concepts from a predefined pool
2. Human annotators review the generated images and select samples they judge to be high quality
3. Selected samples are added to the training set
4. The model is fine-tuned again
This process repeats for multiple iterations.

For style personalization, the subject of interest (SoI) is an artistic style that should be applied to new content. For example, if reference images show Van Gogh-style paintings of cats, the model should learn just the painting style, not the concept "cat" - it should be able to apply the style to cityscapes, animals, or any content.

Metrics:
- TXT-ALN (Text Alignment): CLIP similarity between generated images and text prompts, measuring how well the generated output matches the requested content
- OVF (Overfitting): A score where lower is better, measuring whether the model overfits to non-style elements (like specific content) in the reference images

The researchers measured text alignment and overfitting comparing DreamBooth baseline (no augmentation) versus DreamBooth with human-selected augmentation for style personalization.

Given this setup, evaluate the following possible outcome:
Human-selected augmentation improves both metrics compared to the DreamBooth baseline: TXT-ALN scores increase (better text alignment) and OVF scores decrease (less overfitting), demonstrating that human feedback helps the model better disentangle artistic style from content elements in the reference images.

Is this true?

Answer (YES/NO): NO